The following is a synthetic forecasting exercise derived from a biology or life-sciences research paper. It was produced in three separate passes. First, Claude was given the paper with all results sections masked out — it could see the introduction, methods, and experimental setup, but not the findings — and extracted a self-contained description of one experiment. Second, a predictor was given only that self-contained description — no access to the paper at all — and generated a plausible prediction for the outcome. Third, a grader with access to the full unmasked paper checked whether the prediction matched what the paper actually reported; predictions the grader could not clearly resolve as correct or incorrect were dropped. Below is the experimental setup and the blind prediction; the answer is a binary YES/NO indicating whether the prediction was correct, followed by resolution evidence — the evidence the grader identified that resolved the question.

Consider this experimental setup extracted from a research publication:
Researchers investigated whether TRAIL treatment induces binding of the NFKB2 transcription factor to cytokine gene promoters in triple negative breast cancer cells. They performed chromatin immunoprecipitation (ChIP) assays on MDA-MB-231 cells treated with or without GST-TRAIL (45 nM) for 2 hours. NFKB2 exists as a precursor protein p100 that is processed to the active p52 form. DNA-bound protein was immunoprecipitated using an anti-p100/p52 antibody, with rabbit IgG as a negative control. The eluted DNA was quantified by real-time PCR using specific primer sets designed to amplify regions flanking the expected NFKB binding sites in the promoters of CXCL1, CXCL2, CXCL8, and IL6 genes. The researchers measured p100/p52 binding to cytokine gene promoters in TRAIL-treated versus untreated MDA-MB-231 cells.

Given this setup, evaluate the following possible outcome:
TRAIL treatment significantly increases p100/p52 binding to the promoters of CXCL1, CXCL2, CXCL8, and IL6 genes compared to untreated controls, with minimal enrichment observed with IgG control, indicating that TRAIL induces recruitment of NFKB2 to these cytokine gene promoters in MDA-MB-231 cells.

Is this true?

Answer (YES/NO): NO